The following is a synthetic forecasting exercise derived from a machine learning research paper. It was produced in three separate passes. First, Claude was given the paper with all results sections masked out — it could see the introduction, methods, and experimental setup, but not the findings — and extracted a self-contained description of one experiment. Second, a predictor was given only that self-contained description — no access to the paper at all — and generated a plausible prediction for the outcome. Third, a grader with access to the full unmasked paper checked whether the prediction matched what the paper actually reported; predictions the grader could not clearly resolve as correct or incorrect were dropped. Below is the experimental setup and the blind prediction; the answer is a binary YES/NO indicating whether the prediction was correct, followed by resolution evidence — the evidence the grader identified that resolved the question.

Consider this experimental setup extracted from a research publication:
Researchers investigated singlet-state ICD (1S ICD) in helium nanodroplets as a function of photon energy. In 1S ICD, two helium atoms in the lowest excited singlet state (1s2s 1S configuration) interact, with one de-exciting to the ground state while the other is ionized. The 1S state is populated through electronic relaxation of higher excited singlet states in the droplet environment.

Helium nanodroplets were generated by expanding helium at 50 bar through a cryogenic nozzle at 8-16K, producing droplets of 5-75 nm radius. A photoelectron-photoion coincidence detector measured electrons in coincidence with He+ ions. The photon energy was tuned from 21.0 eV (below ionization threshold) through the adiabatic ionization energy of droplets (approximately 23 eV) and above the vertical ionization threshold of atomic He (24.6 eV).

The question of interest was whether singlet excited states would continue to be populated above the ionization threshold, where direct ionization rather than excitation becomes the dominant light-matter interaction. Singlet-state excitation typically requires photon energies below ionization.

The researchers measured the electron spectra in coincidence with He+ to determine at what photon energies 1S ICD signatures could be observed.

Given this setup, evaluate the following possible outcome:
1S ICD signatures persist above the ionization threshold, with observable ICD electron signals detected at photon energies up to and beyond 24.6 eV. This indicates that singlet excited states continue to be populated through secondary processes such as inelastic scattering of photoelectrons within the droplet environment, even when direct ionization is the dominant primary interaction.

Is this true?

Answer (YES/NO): YES